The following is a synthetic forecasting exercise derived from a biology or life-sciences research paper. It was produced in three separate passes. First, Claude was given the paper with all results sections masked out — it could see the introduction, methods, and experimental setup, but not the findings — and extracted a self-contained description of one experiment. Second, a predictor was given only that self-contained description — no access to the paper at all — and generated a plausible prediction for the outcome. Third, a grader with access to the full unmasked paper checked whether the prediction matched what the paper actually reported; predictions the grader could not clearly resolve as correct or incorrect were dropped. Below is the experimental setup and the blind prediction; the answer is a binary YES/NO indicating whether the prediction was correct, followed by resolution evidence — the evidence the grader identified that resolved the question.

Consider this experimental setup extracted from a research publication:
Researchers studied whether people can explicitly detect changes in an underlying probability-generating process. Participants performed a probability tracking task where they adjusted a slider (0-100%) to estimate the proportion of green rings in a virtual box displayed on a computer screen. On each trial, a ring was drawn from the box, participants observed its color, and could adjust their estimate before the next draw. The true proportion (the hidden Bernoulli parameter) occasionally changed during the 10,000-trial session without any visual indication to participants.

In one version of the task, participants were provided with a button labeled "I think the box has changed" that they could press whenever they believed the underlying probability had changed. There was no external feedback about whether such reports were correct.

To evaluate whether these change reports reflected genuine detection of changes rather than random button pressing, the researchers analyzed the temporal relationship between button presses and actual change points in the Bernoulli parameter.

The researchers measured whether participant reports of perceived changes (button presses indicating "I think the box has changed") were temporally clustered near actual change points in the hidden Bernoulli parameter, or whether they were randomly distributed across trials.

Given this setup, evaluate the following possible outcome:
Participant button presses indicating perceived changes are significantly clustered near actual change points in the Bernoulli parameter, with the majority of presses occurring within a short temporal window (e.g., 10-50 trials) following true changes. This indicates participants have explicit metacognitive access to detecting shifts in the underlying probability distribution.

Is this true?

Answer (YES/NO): YES